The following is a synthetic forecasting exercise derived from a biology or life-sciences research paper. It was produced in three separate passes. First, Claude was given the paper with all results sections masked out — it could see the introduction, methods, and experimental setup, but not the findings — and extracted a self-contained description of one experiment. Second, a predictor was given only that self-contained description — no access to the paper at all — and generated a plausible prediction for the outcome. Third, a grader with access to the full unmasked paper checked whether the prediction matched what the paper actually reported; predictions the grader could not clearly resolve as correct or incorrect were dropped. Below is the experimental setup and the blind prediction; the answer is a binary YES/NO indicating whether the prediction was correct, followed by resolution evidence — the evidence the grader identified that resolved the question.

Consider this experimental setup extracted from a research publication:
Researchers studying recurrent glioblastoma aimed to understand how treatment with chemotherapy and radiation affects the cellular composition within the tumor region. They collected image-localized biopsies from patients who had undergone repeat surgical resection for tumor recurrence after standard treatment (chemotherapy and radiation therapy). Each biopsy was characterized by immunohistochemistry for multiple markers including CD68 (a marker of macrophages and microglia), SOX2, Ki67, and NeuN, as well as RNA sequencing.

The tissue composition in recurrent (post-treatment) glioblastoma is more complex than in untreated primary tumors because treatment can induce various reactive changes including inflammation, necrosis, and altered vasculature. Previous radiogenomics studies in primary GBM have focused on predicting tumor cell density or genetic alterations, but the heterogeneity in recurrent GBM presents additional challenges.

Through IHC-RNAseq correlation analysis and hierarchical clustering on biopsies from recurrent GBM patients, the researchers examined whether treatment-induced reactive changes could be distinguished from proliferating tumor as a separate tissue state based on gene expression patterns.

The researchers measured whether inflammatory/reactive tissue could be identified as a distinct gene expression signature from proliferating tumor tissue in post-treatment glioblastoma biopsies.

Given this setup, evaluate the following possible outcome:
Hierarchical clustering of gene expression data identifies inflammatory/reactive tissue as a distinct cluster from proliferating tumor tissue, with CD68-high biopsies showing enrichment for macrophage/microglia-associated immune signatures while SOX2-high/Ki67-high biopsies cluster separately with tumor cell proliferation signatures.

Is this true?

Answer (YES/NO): YES